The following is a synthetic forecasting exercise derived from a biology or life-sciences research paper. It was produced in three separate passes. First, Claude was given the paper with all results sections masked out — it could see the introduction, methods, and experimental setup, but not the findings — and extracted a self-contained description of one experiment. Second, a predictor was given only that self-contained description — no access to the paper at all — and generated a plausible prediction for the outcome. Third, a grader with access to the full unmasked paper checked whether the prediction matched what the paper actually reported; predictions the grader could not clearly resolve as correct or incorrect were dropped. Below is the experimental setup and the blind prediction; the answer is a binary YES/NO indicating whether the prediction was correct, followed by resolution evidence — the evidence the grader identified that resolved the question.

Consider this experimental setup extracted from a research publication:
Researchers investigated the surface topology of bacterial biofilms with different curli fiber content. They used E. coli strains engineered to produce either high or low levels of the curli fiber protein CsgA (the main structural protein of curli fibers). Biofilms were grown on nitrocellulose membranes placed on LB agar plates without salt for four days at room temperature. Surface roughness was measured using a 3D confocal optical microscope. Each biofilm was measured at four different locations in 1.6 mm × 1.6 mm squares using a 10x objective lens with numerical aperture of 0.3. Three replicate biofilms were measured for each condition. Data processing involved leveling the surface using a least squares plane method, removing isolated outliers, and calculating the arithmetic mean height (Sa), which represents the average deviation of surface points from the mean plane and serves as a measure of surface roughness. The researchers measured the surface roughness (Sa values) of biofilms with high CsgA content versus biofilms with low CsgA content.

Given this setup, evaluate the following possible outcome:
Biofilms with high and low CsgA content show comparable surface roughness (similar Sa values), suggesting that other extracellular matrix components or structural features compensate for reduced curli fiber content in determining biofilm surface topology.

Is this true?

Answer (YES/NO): NO